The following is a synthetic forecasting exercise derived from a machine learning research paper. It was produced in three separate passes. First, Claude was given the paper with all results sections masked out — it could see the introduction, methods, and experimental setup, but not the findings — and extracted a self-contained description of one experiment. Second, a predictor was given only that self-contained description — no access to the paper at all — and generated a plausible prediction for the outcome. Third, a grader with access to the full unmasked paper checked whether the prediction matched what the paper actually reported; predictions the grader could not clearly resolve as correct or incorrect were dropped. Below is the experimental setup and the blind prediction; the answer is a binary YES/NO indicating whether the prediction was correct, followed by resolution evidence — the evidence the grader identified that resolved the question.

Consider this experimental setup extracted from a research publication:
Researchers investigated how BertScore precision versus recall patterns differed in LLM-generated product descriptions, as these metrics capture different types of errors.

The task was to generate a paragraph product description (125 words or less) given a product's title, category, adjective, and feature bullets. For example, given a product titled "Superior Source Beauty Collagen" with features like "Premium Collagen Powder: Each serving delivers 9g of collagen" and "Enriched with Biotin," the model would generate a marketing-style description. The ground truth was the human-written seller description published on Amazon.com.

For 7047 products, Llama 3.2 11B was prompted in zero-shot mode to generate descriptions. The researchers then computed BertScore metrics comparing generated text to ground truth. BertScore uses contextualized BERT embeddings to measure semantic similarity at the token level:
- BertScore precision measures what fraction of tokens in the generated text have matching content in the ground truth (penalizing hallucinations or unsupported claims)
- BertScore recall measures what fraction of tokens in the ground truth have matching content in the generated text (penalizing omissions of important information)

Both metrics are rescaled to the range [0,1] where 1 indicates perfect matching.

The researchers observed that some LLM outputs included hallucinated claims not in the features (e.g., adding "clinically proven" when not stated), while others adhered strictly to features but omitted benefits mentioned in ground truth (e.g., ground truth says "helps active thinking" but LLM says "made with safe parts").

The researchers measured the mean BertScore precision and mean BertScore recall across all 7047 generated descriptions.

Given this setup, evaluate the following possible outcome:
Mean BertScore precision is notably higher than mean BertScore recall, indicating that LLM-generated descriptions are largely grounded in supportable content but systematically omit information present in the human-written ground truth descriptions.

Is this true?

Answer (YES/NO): NO